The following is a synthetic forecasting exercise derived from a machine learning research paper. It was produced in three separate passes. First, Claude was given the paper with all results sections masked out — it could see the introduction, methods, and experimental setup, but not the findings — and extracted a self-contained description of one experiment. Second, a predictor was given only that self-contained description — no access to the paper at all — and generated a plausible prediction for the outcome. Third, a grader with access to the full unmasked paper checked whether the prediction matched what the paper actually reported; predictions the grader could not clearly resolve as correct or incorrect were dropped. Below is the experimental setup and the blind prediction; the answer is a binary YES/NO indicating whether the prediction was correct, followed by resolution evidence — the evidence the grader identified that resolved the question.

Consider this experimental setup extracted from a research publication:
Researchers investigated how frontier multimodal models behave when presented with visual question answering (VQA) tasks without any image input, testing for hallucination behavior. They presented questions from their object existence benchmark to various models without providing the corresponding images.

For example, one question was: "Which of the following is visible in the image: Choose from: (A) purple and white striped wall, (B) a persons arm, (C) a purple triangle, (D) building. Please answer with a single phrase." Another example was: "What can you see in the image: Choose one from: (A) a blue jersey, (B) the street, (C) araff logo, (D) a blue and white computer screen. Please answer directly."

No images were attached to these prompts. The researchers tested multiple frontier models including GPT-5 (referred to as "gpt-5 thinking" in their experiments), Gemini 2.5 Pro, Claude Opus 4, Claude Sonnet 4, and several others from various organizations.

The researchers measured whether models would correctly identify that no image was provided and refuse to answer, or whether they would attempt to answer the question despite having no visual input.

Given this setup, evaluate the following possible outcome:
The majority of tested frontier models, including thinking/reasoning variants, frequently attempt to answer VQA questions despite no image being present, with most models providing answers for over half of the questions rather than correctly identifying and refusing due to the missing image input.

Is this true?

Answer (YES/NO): YES